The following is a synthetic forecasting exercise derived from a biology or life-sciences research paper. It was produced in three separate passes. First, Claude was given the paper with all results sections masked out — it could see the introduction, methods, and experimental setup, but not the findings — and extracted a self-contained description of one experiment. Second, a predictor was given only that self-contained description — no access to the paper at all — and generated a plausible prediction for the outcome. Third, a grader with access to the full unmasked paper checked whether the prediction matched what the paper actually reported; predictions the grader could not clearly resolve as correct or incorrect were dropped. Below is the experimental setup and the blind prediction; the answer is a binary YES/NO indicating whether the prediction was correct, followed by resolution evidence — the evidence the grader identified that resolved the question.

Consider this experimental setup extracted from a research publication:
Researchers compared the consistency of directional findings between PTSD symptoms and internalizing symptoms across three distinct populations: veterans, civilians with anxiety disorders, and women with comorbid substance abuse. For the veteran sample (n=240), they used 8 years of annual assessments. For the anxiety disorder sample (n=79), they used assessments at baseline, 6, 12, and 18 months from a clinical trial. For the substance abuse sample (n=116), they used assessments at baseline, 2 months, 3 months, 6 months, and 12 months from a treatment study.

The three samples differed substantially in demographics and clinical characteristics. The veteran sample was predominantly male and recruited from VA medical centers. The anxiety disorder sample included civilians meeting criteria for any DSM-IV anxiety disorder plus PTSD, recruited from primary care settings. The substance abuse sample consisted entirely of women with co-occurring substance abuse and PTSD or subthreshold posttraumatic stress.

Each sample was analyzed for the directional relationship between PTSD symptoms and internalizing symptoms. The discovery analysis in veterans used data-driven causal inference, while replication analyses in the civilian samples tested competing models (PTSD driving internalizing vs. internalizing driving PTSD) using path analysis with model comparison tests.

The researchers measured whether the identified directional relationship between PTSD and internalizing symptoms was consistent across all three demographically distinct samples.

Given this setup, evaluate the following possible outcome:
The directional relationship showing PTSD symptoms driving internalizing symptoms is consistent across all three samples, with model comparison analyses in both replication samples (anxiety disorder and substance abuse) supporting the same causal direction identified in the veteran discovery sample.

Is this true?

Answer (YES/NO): YES